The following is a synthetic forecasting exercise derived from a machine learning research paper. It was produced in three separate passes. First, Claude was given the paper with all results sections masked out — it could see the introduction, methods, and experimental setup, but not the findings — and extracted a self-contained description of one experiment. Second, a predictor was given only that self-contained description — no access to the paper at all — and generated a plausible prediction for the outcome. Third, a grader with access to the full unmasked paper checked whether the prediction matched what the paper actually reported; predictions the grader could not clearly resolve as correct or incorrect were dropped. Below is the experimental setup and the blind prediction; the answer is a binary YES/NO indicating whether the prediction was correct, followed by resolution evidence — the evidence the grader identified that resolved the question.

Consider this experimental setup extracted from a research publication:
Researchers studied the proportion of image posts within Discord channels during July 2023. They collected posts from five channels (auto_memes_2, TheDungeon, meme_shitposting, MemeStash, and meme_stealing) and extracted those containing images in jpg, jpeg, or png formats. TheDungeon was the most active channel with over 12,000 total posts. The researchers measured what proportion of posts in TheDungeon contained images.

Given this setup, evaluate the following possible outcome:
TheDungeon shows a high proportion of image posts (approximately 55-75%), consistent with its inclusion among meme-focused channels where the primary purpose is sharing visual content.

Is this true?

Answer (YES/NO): YES